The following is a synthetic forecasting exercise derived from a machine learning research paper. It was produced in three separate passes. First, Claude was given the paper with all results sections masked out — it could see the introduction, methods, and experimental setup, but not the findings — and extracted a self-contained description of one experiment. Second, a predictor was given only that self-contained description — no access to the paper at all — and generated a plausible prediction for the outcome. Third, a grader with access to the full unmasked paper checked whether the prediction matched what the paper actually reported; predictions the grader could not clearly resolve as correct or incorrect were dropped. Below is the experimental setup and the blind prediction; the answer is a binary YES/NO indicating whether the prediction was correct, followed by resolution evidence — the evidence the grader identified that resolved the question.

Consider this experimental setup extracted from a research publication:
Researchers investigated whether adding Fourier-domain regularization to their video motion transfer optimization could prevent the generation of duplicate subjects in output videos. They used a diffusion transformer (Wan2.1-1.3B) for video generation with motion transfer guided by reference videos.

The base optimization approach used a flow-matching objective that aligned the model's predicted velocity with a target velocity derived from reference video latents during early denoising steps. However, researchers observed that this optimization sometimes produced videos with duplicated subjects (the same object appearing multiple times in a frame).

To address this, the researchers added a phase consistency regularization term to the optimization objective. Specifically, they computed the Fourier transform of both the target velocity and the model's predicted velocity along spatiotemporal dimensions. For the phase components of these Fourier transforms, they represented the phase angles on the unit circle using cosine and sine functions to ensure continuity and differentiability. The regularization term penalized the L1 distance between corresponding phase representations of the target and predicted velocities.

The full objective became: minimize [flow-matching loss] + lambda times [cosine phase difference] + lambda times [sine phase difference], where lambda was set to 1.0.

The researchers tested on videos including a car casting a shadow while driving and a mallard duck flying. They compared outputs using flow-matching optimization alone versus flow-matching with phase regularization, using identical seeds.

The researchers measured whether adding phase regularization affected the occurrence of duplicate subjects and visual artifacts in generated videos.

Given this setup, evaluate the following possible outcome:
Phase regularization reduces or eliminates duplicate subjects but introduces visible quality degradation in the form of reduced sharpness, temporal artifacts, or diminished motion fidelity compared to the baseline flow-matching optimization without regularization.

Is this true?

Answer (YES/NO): NO